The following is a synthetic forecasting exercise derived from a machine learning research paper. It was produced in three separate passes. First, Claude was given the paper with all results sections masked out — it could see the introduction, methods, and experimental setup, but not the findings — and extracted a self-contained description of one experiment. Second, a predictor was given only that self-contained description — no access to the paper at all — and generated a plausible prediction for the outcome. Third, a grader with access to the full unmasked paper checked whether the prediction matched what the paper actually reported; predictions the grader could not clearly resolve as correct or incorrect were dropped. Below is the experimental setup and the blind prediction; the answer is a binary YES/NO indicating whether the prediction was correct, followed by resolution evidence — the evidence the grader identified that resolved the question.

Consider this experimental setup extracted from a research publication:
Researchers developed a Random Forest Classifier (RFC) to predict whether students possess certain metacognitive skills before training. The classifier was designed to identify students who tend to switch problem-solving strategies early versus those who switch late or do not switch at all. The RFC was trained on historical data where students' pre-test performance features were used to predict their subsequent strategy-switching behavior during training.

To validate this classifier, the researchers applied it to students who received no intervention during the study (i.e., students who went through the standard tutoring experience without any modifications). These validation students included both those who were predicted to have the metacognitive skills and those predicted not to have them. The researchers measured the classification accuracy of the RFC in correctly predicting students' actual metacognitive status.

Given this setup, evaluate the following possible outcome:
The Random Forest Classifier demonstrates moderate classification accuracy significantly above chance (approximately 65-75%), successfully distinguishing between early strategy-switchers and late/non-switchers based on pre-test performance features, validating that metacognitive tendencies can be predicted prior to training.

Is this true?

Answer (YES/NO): NO